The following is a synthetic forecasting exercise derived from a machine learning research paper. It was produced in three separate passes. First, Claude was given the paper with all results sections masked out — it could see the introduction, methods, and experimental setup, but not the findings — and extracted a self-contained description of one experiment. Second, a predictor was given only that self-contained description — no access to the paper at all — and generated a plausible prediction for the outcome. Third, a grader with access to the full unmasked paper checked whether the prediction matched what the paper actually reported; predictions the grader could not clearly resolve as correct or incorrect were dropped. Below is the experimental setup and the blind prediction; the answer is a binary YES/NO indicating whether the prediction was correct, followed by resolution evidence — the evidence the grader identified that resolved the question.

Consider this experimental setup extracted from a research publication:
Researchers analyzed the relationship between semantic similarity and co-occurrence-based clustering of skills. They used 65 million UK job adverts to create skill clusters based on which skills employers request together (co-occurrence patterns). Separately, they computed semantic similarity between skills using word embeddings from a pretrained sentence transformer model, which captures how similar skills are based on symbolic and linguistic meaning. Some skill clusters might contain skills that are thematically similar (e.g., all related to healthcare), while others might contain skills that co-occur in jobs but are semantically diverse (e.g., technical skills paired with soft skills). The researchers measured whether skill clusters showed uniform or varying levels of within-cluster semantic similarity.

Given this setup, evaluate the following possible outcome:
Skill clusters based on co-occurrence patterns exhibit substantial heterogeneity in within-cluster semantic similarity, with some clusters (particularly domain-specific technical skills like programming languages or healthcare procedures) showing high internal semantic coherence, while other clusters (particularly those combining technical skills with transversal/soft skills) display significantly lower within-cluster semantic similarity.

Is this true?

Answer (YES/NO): NO